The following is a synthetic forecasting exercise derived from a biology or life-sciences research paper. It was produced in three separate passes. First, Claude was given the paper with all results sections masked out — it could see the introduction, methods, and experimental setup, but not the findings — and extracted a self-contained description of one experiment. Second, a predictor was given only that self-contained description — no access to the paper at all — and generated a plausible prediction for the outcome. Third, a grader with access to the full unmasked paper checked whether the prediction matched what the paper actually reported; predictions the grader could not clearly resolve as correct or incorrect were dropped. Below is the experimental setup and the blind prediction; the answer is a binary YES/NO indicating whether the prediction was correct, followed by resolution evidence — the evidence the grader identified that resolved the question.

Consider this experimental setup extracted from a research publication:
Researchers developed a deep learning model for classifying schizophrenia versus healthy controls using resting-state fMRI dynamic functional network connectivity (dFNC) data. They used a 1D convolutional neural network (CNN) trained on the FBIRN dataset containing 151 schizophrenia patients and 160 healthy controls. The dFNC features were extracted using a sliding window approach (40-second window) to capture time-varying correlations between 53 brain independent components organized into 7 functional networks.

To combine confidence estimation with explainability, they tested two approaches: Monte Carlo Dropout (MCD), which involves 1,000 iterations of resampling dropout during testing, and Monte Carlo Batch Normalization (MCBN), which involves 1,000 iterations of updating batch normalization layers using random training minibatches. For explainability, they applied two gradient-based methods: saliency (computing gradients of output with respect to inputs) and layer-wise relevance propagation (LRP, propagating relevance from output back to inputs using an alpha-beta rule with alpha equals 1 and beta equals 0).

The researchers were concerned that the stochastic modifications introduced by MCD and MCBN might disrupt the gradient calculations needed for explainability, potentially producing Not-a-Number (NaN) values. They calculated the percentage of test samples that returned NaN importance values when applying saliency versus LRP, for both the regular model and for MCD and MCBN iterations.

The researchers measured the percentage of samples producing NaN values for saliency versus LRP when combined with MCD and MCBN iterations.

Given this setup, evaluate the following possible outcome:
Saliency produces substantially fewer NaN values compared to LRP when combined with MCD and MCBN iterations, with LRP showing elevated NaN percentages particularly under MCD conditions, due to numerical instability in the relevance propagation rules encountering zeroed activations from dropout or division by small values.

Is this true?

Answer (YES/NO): YES